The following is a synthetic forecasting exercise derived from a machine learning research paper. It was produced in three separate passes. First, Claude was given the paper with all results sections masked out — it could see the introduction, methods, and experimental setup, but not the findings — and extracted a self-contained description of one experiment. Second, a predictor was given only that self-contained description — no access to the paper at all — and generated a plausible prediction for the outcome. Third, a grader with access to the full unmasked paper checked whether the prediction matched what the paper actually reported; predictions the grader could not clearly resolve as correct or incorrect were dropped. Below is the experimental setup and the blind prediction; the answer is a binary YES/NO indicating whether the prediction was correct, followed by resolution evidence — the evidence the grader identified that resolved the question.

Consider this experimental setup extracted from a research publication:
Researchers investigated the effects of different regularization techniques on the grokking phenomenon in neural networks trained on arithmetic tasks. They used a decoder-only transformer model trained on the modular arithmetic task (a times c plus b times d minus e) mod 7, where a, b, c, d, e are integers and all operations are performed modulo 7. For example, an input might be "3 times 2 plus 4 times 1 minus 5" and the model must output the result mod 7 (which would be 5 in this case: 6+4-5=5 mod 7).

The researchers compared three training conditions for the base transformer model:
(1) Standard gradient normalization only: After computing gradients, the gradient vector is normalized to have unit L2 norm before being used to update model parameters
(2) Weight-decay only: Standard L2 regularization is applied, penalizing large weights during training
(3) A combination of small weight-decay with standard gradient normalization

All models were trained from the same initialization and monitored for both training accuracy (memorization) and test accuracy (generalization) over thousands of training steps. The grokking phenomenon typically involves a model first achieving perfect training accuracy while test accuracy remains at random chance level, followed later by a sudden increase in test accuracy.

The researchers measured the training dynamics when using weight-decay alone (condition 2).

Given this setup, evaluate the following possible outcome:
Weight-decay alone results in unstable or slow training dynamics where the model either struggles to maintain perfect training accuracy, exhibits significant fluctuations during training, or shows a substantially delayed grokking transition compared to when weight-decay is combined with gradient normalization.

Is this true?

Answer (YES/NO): NO